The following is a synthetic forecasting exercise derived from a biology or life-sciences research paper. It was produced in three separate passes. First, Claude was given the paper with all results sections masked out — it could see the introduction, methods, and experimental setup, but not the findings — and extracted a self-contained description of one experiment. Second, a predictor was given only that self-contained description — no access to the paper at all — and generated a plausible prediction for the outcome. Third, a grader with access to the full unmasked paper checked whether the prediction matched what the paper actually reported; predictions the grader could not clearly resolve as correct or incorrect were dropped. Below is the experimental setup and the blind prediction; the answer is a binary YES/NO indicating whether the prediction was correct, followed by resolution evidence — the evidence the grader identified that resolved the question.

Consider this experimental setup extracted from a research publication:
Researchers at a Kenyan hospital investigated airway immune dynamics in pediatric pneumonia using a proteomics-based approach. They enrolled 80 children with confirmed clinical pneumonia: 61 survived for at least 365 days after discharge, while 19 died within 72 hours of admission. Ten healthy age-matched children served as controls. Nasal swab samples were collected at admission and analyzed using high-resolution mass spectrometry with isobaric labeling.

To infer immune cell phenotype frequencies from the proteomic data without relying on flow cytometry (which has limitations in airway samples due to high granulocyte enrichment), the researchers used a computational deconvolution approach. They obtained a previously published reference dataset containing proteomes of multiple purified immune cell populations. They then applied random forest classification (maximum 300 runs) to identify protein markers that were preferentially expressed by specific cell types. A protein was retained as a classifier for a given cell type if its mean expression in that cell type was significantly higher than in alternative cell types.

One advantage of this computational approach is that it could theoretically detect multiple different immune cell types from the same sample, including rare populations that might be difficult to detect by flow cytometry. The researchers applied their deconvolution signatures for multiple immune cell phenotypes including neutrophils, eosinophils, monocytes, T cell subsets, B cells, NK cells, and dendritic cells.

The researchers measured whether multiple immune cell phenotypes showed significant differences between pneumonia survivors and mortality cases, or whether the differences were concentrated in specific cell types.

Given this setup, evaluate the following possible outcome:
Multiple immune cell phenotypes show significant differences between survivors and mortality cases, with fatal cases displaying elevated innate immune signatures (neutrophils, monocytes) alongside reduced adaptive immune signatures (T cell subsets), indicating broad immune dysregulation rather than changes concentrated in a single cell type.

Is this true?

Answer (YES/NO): NO